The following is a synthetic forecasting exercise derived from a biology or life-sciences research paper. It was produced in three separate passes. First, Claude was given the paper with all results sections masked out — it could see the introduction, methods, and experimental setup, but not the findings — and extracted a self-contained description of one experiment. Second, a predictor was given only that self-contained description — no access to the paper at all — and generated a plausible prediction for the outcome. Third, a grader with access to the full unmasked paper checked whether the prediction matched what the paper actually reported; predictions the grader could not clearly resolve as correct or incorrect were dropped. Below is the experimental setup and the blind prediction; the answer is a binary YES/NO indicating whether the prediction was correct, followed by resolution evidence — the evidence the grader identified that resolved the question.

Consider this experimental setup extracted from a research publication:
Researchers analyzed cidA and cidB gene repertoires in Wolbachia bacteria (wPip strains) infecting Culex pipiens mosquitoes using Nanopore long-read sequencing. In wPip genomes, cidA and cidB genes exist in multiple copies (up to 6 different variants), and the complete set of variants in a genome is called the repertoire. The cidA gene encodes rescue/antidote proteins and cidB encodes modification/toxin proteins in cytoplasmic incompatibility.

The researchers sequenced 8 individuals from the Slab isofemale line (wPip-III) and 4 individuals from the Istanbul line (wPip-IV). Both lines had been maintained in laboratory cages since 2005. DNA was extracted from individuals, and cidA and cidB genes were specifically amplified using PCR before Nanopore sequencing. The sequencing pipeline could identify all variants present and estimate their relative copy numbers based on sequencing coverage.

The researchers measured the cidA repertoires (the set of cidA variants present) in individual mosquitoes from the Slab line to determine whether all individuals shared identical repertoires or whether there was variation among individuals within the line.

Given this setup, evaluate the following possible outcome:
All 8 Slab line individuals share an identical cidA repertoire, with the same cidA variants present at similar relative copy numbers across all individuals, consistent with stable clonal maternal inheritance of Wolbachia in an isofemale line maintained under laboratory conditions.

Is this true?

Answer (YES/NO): NO